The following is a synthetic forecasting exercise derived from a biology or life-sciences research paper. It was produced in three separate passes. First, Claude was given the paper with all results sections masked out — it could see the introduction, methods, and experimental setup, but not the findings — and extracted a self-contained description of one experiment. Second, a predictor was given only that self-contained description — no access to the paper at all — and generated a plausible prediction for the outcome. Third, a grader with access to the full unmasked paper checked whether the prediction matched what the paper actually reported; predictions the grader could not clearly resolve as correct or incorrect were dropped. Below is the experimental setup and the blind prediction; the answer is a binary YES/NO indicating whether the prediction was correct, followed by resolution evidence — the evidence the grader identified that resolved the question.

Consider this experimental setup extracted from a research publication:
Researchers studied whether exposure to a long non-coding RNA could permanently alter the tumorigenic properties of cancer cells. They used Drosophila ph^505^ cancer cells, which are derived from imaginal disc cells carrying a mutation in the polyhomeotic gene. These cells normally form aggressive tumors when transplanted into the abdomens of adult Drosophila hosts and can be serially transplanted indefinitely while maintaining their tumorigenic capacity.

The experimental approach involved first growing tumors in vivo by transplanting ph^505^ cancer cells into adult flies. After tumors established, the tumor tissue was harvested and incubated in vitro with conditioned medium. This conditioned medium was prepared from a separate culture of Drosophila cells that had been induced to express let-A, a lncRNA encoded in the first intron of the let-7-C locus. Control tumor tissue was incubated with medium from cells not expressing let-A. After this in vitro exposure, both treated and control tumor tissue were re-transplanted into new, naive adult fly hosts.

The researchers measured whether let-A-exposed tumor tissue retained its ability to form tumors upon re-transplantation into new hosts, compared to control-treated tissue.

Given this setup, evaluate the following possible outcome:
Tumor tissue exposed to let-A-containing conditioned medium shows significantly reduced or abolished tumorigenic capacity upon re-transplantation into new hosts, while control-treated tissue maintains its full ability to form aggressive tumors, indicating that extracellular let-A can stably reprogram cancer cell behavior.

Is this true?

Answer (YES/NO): YES